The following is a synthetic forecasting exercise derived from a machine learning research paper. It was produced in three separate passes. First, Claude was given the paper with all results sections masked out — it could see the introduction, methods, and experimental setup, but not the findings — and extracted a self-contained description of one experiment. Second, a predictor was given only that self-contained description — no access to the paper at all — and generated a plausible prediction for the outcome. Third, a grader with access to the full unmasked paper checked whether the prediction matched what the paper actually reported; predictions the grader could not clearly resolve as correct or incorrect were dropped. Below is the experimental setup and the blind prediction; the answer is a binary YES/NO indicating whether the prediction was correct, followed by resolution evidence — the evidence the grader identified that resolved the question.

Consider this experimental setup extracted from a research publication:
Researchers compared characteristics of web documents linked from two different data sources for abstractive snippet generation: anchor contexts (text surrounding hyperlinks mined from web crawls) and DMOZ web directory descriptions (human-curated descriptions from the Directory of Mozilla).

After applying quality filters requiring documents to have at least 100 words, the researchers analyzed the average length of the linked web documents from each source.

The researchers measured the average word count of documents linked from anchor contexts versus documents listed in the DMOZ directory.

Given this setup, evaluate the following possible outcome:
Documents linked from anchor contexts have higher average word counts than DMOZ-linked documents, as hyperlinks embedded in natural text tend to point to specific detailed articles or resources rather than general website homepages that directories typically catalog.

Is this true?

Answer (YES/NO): YES